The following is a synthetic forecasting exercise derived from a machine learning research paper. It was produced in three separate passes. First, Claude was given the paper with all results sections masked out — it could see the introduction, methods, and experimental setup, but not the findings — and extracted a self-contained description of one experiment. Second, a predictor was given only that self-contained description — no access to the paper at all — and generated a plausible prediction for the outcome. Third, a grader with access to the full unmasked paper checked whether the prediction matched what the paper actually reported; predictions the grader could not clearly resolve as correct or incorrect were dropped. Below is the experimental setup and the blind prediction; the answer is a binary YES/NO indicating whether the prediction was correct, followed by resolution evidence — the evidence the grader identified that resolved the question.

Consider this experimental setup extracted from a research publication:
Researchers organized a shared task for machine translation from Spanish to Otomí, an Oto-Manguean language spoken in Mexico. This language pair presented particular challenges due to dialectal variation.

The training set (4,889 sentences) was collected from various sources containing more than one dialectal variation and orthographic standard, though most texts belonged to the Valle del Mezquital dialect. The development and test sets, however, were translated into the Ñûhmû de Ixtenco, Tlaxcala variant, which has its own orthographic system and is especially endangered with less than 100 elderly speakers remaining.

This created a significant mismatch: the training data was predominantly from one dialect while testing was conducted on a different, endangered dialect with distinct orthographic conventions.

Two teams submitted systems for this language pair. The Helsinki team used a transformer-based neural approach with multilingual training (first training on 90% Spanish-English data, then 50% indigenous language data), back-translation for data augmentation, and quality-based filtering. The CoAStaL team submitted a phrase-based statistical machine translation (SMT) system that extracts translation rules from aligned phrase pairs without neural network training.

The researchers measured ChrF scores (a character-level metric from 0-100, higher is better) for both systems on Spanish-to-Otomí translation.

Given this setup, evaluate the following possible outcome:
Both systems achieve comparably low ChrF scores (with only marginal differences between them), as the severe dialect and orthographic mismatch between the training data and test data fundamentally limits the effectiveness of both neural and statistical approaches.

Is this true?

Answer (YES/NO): NO